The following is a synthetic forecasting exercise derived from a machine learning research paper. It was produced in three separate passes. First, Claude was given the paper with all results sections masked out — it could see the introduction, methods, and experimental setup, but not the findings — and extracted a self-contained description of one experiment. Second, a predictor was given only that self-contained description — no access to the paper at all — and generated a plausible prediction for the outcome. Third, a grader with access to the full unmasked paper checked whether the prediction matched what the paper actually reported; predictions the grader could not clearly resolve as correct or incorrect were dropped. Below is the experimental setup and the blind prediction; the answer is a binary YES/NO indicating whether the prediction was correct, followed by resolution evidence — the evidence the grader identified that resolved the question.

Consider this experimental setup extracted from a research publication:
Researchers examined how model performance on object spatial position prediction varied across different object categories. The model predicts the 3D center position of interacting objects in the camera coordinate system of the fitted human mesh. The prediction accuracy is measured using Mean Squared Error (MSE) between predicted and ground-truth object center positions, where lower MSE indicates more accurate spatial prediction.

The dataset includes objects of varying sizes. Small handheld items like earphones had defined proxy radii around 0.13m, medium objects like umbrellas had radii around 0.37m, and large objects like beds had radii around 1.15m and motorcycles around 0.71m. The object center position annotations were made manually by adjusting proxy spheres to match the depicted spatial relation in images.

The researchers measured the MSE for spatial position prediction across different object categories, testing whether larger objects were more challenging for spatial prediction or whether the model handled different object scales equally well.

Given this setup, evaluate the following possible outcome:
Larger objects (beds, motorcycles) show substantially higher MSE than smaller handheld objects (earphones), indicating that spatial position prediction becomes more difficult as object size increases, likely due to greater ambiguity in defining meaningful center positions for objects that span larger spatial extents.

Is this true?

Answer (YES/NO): NO